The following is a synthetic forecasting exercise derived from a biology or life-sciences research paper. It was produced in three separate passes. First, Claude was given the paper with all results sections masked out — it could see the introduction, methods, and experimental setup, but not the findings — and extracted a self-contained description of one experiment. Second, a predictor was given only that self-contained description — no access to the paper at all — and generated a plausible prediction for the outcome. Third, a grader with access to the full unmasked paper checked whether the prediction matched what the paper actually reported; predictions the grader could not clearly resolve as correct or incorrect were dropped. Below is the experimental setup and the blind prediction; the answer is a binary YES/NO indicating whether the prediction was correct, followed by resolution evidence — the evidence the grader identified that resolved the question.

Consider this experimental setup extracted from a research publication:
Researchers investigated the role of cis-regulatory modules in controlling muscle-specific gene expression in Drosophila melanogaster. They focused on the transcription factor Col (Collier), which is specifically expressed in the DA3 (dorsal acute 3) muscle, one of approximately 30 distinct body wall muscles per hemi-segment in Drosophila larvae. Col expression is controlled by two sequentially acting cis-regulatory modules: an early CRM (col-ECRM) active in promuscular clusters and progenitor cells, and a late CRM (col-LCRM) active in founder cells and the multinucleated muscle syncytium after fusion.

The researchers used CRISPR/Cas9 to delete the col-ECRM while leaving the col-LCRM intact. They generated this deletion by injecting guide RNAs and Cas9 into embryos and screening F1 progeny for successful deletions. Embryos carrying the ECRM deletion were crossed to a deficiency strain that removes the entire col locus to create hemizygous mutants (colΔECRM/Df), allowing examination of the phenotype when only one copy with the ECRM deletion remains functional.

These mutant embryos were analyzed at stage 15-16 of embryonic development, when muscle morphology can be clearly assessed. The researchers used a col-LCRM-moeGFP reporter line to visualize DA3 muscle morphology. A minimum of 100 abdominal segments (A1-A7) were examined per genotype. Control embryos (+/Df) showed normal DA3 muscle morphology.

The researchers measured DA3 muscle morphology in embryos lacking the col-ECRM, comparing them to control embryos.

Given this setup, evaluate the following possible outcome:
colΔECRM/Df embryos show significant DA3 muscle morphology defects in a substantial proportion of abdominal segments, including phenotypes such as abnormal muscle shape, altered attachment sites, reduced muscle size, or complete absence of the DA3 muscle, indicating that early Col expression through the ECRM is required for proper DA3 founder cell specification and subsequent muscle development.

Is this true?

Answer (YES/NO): NO